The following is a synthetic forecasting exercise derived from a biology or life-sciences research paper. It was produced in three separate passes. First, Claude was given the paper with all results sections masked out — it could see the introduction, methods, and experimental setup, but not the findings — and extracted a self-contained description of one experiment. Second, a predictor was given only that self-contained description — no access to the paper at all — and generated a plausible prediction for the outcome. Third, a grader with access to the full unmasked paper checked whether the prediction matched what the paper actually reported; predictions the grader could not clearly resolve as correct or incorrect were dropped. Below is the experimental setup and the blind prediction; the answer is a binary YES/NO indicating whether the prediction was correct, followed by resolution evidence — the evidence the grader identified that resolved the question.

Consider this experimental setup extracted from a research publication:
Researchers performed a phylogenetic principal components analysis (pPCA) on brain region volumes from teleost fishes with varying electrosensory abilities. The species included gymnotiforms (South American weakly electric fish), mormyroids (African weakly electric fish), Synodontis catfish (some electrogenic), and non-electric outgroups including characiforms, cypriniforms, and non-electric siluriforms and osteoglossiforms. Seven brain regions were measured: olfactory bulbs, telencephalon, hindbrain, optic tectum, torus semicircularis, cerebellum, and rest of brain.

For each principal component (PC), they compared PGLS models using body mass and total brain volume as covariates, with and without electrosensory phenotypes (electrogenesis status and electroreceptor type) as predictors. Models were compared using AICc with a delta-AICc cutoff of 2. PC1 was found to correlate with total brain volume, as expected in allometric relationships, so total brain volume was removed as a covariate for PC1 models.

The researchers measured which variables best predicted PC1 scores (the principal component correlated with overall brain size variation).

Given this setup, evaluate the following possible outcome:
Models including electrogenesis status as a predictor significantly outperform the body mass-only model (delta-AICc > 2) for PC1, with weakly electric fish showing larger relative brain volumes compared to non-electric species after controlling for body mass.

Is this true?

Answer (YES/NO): NO